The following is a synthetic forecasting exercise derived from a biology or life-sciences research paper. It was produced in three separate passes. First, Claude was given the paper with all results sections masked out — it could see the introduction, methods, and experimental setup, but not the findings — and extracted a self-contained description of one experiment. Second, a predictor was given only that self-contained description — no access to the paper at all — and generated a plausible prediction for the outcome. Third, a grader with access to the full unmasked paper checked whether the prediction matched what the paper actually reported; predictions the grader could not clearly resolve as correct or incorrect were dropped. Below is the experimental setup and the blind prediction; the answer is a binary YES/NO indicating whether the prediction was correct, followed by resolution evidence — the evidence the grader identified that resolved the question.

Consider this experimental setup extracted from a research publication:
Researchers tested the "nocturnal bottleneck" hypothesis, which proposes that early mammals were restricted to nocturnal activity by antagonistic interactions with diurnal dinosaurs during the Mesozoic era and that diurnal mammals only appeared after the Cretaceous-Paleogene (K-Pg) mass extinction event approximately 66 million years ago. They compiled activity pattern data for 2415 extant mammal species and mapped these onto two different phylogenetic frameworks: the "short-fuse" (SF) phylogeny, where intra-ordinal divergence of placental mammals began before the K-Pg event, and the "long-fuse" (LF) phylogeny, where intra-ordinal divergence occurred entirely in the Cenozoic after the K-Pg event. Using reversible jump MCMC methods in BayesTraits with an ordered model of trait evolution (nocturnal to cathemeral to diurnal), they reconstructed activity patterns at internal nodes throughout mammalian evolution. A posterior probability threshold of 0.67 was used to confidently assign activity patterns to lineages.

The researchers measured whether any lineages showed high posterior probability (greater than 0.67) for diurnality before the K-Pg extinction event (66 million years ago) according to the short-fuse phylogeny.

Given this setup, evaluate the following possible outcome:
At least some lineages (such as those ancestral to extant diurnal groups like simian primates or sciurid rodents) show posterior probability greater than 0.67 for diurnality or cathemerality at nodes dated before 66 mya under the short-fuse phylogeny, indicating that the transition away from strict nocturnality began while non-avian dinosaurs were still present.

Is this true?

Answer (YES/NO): NO